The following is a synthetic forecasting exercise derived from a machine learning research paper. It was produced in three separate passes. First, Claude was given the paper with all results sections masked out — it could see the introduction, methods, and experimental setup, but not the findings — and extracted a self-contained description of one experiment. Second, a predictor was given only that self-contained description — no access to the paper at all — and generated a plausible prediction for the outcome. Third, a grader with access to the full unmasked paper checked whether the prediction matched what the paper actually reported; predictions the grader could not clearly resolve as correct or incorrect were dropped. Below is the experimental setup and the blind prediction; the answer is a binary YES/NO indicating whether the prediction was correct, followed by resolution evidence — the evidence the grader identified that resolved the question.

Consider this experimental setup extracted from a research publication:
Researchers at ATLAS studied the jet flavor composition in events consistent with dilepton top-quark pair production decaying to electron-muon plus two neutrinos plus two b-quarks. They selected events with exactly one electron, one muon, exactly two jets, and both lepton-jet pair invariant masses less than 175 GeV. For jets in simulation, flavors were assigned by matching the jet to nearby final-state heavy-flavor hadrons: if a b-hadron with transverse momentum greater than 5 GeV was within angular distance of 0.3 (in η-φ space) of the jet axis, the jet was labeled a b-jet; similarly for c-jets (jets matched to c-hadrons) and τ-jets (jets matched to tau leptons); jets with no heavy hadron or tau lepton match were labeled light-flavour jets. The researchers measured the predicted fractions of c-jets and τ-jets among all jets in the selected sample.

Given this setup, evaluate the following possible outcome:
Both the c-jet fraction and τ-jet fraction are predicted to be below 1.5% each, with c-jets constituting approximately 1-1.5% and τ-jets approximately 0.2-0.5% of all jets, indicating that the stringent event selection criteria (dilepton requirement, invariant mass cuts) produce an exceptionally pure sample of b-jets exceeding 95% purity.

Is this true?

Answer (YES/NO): NO